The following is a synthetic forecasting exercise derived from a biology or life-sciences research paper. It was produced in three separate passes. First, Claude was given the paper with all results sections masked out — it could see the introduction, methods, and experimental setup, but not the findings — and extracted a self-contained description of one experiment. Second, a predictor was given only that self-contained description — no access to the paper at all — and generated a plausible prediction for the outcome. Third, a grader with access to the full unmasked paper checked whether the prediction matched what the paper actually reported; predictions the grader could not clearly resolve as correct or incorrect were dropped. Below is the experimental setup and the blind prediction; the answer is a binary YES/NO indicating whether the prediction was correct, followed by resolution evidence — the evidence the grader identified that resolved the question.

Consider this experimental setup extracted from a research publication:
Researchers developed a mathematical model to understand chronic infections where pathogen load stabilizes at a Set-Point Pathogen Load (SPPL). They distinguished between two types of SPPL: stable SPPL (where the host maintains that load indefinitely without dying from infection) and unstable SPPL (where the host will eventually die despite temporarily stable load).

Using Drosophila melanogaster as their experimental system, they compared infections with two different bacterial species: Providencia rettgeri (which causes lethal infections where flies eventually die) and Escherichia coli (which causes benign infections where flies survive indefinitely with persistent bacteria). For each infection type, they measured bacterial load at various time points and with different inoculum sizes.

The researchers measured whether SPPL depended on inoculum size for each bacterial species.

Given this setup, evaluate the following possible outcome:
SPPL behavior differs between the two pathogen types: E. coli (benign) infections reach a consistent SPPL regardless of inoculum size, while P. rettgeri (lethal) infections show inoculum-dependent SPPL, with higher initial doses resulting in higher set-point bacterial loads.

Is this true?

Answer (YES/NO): YES